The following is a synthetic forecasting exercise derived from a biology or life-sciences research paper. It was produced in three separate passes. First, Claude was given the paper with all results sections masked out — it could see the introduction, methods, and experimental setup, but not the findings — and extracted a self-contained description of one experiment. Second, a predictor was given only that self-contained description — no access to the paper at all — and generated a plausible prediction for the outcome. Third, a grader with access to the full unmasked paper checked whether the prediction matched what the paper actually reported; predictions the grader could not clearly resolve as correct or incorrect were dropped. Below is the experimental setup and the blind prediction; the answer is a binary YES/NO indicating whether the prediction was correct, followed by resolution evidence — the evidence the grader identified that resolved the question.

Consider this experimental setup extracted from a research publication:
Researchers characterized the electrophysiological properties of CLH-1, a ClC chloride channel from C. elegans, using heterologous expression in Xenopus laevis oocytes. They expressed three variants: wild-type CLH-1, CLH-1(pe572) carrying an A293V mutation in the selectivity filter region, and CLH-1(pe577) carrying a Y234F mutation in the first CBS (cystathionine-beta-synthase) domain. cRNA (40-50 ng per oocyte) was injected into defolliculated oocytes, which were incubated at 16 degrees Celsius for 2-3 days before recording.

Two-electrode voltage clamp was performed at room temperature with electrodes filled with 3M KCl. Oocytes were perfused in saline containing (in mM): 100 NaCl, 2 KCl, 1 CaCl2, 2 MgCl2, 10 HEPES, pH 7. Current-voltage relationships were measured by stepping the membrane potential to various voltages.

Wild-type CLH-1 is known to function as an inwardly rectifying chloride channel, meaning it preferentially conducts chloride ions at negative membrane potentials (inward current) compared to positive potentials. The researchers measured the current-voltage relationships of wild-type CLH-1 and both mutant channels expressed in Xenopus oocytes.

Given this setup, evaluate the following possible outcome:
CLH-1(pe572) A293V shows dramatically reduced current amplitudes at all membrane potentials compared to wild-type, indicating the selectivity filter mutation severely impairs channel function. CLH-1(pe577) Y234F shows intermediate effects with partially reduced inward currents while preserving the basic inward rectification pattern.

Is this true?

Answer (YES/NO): NO